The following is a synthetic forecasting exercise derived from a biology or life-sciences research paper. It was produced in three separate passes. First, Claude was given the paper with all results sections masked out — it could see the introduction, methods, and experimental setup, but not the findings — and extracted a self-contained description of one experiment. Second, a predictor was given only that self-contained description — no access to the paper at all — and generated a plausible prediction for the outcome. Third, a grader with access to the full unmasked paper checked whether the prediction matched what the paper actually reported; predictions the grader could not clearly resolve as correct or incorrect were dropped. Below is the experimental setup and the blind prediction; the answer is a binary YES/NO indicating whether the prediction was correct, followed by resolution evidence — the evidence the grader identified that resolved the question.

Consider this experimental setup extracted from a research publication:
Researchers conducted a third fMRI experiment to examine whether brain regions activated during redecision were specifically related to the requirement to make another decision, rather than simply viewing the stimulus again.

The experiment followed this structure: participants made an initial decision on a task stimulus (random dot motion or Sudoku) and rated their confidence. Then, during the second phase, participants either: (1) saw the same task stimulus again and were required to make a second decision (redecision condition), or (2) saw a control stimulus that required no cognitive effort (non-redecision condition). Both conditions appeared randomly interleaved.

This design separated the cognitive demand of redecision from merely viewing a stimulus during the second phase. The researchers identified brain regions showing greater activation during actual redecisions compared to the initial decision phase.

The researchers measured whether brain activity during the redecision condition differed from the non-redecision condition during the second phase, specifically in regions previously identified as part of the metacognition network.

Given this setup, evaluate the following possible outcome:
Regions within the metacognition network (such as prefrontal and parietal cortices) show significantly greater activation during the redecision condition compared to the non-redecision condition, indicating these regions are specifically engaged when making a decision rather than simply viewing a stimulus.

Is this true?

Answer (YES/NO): YES